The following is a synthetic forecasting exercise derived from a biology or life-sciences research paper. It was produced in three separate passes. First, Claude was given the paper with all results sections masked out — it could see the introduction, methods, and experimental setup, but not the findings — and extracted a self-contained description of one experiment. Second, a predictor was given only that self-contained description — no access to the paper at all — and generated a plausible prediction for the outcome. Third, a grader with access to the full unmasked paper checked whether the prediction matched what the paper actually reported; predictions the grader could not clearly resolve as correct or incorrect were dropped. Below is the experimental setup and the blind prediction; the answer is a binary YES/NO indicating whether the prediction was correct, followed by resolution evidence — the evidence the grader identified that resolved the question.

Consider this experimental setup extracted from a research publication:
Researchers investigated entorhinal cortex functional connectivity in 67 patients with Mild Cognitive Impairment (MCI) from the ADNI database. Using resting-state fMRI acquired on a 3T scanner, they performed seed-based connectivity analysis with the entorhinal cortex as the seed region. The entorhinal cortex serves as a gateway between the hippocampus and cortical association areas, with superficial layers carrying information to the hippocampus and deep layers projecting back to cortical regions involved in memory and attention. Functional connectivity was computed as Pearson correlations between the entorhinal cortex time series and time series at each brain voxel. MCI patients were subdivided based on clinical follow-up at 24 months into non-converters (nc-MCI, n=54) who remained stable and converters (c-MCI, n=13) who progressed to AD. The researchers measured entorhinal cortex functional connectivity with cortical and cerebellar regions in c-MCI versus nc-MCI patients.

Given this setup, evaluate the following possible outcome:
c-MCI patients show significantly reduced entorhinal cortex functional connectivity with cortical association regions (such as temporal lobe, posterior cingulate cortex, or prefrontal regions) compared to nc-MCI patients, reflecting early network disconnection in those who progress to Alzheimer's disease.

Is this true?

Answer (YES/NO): YES